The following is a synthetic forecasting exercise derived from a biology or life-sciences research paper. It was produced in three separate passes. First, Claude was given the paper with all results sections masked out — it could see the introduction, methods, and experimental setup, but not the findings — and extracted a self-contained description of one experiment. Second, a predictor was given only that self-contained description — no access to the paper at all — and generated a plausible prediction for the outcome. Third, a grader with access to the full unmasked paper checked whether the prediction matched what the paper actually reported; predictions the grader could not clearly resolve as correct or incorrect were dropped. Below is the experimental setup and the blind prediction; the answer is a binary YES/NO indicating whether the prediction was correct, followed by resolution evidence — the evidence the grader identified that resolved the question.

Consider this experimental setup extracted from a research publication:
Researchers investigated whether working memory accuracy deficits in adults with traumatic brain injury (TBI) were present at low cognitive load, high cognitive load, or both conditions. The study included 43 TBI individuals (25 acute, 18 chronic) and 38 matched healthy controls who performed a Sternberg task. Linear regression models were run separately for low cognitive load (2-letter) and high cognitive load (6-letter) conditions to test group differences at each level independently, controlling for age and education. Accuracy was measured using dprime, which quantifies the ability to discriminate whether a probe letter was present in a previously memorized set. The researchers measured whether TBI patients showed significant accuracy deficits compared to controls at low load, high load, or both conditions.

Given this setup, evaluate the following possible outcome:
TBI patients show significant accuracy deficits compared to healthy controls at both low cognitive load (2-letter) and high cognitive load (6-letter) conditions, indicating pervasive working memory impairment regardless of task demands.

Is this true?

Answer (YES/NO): NO